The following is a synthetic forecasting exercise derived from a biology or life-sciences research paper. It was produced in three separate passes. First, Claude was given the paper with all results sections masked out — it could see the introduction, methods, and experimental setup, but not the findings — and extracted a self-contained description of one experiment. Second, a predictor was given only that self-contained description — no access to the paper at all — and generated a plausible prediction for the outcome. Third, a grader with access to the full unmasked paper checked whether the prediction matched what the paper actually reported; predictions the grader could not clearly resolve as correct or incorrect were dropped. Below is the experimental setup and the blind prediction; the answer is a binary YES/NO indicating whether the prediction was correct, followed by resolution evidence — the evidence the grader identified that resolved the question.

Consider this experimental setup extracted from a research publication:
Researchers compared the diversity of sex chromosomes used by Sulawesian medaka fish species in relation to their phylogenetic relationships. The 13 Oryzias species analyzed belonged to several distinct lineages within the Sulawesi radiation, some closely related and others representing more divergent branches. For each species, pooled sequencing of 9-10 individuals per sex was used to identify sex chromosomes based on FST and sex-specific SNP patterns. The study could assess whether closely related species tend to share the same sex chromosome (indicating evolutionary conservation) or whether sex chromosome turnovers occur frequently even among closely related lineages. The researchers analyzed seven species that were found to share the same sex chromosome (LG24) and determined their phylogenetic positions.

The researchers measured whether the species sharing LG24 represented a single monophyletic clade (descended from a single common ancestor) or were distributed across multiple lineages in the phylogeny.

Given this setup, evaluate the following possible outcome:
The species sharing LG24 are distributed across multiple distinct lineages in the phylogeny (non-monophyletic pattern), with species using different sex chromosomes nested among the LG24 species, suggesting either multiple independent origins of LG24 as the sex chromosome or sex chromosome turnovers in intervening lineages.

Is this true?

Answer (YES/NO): YES